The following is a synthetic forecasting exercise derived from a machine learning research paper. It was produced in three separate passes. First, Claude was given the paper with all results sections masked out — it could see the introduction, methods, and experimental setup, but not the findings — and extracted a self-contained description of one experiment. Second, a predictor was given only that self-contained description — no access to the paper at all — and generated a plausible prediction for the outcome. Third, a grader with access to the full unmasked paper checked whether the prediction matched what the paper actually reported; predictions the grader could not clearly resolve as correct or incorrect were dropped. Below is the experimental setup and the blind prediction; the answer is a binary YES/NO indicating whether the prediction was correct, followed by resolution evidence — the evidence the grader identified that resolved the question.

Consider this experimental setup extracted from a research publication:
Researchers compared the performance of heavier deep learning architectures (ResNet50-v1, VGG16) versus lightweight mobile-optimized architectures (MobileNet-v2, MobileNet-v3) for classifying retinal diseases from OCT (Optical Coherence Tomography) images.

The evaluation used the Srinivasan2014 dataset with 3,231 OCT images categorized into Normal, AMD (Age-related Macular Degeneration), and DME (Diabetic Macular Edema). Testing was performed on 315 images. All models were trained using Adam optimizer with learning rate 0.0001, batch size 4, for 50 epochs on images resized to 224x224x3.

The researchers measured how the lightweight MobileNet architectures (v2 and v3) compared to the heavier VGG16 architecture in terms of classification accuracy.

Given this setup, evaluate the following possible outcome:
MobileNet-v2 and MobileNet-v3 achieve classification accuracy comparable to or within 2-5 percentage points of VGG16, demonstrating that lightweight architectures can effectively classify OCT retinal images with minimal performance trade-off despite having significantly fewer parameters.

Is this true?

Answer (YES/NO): NO